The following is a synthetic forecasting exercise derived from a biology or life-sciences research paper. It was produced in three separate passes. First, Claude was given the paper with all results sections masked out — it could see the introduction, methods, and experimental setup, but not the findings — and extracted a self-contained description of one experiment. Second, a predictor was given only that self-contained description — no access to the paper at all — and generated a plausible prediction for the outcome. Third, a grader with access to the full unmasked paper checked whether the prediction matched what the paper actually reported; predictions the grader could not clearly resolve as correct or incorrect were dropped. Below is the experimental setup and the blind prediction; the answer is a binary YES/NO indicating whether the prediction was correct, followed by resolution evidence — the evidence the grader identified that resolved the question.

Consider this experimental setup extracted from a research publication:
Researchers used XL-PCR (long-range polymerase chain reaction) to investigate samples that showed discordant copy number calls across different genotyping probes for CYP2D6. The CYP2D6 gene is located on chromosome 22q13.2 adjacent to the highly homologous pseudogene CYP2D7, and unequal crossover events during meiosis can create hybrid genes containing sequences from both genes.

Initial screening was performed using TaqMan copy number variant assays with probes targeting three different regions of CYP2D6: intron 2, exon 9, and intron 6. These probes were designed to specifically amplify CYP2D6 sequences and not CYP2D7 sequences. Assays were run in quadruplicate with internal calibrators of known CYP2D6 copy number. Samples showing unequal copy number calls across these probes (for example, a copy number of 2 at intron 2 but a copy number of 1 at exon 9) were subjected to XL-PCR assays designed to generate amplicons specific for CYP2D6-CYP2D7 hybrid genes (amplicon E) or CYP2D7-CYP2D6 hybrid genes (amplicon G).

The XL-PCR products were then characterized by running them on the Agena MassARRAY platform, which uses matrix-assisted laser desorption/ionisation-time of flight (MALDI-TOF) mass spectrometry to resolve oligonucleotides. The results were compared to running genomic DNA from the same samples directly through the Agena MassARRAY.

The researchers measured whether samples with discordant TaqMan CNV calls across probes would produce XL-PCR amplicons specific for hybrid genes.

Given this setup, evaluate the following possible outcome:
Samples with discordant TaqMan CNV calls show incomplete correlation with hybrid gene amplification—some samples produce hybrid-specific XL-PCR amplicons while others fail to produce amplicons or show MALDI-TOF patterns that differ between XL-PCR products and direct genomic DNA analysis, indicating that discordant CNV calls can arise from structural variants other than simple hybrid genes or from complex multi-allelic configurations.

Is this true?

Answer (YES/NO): NO